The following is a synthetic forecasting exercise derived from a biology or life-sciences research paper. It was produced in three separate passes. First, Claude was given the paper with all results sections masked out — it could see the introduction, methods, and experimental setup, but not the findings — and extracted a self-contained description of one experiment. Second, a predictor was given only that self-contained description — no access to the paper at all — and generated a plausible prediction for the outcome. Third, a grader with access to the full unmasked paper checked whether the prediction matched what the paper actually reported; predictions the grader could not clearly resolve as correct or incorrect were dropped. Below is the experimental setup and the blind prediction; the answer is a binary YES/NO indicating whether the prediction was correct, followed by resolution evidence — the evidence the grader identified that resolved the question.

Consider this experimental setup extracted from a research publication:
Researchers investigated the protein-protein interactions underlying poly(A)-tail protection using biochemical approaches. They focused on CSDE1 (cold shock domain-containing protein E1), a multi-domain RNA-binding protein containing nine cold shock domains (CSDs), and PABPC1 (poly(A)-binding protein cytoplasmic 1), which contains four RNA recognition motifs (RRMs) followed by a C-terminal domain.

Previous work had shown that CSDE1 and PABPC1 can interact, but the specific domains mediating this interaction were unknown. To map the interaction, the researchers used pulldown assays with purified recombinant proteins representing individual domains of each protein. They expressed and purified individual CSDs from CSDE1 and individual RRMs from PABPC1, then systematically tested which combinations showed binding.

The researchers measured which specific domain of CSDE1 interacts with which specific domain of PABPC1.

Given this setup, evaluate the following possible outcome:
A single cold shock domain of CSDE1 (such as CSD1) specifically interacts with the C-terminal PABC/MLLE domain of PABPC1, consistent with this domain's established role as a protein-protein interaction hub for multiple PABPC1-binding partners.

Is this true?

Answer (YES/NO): NO